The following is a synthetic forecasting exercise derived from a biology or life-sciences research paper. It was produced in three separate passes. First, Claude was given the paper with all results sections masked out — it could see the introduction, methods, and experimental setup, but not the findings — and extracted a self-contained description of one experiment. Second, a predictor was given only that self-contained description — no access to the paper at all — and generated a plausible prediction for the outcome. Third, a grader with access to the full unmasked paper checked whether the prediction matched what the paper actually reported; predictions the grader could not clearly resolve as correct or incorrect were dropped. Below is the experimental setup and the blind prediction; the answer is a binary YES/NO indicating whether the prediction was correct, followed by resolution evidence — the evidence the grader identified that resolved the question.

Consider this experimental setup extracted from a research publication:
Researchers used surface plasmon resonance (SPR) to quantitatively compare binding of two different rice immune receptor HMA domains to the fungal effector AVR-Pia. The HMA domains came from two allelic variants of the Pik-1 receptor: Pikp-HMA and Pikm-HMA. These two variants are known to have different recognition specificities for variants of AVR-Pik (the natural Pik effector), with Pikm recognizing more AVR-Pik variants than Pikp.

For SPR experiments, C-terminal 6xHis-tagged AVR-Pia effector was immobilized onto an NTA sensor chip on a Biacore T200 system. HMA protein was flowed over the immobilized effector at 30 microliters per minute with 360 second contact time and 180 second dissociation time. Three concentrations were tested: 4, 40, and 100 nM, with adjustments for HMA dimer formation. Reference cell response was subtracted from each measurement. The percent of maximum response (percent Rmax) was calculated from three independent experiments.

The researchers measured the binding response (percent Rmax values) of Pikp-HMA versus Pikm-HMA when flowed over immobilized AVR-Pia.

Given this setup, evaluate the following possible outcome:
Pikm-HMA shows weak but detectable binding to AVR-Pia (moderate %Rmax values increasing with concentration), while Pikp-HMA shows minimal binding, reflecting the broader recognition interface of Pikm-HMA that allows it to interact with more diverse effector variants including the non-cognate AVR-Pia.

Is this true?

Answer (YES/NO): NO